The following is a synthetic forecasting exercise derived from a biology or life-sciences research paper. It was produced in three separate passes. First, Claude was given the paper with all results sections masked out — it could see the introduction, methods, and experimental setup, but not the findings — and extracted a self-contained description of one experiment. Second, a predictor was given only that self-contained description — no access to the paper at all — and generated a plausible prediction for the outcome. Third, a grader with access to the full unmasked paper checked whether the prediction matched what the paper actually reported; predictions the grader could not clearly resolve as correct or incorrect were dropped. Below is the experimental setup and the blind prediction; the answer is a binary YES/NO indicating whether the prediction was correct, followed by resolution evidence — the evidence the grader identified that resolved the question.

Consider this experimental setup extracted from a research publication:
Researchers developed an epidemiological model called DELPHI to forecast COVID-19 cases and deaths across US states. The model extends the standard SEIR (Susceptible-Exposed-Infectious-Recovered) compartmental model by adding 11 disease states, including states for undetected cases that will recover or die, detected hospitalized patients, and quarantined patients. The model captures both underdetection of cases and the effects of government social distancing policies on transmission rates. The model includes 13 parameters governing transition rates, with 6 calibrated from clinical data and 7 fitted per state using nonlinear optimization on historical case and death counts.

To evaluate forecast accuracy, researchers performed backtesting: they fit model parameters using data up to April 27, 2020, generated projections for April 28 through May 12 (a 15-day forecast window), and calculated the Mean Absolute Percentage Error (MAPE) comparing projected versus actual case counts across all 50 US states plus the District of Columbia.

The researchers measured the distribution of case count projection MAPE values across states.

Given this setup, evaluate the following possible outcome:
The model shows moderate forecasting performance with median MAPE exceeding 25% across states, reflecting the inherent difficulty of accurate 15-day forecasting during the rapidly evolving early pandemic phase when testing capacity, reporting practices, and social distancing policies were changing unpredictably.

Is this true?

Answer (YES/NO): NO